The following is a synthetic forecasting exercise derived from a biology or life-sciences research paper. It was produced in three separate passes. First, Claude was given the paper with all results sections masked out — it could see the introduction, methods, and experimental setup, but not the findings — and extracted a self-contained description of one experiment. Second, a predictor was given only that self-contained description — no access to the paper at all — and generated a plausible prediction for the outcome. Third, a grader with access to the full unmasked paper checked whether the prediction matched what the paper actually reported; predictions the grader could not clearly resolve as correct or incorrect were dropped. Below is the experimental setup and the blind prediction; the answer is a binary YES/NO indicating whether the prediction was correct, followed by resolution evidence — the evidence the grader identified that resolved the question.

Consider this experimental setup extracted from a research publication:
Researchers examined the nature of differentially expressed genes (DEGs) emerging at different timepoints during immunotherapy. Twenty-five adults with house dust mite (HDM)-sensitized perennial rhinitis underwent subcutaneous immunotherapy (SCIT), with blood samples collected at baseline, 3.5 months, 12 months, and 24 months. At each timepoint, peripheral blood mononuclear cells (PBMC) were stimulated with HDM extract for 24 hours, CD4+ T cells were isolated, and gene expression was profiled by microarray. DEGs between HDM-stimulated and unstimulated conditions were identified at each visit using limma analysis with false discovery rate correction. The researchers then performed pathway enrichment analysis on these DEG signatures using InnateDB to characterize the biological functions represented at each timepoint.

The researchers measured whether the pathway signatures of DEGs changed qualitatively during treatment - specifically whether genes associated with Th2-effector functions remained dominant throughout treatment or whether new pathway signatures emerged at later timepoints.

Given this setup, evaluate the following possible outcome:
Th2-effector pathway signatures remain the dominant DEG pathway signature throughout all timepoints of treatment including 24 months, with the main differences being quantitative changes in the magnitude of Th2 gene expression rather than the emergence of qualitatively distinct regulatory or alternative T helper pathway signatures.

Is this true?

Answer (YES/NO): NO